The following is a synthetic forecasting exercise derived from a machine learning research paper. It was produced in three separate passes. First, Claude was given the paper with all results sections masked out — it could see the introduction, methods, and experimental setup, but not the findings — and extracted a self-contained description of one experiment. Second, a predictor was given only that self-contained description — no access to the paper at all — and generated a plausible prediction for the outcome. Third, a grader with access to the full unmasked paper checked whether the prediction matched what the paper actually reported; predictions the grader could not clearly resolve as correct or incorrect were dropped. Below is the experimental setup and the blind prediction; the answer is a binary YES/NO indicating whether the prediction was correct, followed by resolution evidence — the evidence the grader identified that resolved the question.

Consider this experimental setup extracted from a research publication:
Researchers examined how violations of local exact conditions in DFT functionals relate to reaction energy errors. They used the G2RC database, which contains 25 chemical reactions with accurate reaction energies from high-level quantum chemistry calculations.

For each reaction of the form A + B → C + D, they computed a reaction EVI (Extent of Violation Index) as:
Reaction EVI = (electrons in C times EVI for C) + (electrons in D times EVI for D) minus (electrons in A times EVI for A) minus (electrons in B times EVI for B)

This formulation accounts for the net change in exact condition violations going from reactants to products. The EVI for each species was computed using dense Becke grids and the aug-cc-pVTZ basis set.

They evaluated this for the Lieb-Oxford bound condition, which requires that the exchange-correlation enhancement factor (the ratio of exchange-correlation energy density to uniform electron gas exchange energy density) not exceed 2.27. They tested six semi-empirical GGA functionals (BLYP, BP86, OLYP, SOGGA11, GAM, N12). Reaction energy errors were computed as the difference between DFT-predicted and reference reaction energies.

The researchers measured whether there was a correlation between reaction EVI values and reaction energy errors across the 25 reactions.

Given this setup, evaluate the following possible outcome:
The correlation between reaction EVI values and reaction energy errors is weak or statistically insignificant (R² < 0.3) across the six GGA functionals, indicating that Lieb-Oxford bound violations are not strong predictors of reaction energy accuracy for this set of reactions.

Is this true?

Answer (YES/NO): YES